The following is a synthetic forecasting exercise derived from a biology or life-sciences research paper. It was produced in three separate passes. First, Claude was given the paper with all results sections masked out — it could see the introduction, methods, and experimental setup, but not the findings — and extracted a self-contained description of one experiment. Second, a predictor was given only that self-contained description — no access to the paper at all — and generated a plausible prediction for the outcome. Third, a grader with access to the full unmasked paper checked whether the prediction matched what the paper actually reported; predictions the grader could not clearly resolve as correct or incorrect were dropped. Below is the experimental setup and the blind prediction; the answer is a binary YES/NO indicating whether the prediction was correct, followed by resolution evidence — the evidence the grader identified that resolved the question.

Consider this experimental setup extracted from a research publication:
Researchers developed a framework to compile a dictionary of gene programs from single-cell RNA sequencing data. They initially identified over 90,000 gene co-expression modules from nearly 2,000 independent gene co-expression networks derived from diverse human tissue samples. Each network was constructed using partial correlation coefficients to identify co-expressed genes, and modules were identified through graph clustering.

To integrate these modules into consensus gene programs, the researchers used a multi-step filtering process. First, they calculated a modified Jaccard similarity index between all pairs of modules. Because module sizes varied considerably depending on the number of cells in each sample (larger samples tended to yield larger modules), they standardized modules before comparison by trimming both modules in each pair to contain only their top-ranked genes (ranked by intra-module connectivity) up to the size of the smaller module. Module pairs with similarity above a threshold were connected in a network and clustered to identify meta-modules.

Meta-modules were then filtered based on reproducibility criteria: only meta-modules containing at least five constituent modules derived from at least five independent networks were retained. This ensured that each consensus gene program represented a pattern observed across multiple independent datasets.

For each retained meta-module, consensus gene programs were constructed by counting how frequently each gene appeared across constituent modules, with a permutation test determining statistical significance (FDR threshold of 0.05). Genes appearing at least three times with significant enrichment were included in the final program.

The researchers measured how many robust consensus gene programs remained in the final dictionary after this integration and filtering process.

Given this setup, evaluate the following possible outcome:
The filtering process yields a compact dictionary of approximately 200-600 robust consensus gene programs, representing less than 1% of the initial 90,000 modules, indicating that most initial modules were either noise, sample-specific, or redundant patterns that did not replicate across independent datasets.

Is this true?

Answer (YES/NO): NO